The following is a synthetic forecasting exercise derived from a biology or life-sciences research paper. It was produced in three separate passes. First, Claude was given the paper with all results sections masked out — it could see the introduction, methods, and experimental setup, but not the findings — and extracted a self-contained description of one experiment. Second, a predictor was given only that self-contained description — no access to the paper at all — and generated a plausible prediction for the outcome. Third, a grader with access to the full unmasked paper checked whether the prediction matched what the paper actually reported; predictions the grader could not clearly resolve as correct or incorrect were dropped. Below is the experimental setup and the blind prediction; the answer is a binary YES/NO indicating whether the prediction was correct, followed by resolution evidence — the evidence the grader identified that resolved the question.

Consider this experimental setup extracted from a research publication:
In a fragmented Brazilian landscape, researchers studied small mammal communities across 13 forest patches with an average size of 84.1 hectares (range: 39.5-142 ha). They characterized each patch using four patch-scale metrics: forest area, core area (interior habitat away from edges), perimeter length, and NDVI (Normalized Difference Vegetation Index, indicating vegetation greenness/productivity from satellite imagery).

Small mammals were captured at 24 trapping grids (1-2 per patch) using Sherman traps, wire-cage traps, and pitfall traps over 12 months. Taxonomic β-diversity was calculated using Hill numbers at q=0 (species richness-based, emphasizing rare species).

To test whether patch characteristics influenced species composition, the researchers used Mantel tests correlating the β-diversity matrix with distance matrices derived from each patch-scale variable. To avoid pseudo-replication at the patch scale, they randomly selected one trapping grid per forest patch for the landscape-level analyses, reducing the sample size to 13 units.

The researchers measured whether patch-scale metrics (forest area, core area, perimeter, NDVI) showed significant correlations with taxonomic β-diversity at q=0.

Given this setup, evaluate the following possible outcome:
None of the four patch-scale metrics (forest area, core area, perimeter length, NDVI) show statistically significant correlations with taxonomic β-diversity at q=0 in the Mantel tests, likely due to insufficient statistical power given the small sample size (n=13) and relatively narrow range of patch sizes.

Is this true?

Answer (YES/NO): YES